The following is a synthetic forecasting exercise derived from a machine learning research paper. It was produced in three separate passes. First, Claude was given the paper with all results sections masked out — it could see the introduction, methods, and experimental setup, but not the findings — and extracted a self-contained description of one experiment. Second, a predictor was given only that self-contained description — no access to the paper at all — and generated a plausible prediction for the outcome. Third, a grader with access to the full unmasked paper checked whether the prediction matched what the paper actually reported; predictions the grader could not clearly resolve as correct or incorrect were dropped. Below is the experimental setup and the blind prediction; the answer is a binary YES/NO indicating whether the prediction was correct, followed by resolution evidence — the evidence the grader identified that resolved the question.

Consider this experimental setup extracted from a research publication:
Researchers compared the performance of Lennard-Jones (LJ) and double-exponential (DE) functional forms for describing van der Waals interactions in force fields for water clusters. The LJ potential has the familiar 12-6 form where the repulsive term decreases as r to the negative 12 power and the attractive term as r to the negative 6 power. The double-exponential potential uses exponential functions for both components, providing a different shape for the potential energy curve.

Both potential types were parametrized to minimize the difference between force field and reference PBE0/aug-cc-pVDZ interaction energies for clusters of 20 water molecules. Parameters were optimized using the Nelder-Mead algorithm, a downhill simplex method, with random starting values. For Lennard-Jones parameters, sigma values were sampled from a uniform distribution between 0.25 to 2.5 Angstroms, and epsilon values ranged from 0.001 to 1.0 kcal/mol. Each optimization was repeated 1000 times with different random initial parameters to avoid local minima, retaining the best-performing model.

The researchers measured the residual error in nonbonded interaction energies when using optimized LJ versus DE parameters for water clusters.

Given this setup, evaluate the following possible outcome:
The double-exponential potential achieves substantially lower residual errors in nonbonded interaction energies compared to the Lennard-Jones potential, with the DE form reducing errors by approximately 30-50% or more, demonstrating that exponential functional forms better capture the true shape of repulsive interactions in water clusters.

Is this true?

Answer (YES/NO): NO